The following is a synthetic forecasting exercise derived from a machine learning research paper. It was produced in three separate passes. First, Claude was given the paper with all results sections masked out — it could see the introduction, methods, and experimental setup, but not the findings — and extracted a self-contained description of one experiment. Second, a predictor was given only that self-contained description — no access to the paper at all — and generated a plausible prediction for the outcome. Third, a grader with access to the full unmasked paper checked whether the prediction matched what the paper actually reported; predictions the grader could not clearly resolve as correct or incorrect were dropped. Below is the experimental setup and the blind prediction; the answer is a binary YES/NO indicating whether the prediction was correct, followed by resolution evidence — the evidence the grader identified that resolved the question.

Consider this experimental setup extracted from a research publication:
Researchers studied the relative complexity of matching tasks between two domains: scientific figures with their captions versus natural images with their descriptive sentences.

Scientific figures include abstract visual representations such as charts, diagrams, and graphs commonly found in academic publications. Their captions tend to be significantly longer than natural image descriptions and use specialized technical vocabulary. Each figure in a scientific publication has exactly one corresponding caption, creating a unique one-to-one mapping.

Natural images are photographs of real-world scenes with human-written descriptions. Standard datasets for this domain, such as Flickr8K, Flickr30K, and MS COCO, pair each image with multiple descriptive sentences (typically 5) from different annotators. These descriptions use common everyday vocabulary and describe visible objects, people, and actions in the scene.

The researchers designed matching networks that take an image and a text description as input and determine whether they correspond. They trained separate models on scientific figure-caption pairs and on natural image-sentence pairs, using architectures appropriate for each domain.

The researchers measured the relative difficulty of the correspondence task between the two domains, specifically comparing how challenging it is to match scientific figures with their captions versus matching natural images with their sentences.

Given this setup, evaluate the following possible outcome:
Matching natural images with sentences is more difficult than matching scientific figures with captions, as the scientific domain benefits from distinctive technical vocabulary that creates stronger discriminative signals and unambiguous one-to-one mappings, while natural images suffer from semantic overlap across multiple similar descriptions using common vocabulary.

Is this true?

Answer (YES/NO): NO